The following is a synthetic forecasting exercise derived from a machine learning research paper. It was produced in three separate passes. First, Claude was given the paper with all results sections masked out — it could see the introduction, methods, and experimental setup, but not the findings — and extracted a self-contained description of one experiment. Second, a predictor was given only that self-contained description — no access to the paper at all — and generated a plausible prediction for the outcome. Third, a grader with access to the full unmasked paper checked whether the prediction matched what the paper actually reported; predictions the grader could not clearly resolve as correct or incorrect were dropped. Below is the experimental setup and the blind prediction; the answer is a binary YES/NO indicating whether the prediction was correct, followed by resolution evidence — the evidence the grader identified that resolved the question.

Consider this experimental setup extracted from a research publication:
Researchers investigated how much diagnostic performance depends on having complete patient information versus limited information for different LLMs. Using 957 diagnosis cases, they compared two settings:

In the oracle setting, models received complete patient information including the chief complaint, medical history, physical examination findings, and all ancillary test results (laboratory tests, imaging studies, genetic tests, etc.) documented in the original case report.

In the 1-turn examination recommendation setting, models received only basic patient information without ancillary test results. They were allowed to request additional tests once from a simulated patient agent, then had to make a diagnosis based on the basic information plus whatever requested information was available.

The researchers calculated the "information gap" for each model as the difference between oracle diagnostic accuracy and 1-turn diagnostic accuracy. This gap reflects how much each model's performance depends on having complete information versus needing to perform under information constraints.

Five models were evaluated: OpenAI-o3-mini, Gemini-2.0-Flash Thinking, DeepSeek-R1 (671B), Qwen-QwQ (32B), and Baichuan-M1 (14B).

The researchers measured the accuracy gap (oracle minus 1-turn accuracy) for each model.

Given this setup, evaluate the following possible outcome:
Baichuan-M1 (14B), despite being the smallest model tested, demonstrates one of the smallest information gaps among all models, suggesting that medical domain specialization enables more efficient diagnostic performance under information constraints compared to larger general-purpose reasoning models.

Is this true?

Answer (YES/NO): YES